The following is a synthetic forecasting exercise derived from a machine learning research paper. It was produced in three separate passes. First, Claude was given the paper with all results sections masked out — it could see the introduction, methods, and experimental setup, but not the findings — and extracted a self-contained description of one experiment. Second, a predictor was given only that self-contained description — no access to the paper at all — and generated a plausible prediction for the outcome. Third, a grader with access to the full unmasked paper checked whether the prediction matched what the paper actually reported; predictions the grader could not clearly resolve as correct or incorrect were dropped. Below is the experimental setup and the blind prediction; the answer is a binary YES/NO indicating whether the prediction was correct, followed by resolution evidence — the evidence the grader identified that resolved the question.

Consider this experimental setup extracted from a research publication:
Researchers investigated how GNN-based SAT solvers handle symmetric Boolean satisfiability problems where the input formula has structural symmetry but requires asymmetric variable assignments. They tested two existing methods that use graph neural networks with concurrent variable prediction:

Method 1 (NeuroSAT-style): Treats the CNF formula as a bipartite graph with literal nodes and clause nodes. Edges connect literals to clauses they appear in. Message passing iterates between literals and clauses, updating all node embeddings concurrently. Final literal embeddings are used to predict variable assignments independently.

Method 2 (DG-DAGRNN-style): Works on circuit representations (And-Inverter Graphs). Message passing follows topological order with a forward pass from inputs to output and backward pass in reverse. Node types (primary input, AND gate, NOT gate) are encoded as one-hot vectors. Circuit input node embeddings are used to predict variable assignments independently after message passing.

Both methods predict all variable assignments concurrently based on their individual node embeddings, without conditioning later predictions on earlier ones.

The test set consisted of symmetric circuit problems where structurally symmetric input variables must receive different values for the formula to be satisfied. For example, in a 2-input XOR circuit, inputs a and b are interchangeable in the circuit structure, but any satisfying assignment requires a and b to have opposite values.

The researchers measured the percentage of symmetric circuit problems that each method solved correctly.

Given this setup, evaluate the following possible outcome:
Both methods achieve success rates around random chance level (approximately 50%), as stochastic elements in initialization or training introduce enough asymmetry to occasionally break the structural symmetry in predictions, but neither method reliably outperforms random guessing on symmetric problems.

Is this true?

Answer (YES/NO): NO